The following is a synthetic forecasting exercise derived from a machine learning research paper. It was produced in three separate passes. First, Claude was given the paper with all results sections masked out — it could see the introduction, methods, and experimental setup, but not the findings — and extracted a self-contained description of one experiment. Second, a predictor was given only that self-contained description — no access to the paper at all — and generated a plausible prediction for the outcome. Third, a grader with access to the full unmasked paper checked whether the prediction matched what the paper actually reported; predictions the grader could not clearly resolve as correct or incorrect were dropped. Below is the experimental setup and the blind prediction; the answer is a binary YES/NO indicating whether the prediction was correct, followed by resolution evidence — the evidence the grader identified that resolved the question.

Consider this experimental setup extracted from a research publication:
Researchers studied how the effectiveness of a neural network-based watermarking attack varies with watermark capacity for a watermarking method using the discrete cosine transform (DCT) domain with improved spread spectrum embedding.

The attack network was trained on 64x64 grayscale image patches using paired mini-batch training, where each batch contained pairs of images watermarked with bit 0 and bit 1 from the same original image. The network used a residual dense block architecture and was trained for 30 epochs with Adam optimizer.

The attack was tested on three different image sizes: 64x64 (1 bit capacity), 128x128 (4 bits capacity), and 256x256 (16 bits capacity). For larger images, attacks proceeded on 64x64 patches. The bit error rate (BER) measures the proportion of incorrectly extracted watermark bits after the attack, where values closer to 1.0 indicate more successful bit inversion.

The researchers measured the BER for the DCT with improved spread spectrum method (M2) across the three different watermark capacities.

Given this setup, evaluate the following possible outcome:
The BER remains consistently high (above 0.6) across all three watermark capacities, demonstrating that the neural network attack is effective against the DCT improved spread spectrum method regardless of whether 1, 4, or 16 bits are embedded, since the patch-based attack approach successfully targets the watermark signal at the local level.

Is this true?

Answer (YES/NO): YES